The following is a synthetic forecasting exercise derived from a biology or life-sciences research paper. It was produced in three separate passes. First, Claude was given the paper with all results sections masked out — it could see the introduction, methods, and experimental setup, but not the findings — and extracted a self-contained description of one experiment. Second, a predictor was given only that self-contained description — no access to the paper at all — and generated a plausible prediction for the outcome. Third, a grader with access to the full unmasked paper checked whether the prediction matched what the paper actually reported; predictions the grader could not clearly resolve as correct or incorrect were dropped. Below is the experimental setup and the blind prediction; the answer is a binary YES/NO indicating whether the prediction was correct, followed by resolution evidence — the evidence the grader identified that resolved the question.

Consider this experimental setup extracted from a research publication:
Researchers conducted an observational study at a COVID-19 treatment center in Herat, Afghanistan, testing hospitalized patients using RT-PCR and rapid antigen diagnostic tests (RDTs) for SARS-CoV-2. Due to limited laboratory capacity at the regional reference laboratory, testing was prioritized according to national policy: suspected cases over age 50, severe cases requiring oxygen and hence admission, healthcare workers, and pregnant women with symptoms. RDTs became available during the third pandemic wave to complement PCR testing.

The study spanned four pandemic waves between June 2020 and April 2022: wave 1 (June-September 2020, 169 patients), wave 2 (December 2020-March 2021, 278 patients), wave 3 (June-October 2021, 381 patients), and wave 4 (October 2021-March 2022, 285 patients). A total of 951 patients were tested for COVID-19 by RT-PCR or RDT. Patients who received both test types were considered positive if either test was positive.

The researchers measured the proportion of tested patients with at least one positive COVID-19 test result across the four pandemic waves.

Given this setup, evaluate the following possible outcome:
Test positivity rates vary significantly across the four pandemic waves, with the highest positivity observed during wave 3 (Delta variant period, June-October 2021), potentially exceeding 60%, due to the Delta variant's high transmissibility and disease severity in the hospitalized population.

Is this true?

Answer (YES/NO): YES